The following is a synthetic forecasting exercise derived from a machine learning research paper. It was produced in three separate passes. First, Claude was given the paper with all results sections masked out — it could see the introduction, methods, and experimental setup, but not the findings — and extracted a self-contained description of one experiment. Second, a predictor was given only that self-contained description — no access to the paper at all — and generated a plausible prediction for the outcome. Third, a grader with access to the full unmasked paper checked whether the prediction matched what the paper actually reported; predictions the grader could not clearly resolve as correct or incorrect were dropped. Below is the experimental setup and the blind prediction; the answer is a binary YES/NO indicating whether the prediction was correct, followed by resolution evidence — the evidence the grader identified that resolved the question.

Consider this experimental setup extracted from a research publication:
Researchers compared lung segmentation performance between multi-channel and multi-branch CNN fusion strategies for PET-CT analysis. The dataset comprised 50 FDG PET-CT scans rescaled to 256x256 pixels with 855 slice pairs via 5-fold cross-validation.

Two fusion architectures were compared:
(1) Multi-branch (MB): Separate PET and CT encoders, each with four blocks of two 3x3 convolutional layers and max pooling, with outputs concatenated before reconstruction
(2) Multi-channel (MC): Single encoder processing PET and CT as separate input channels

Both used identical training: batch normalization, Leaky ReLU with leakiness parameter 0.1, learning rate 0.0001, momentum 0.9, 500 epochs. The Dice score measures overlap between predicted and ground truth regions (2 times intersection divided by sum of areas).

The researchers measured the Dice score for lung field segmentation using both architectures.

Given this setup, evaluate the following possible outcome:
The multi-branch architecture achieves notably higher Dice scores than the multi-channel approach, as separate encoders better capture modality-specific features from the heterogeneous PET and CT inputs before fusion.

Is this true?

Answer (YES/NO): NO